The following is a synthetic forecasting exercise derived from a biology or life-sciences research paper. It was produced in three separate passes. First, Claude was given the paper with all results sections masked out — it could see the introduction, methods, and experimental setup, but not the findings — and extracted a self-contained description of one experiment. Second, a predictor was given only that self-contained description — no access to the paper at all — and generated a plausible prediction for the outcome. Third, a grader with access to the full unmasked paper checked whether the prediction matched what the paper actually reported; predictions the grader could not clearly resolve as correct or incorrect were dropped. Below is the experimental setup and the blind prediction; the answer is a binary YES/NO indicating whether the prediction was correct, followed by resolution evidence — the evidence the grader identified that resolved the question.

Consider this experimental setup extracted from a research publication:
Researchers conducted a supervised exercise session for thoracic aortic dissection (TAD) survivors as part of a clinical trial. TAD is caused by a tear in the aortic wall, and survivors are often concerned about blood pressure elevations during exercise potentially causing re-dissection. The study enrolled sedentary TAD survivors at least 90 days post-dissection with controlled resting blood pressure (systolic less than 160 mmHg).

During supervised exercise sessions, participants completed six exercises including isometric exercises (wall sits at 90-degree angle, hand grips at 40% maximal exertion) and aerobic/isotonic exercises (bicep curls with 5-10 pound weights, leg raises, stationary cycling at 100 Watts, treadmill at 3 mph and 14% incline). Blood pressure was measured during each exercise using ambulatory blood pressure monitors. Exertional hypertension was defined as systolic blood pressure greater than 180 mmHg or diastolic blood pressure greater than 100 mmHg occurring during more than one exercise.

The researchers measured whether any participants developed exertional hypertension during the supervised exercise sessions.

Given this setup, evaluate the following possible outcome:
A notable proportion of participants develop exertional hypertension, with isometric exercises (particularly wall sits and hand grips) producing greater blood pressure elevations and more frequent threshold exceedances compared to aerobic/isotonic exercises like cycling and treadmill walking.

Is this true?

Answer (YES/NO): NO